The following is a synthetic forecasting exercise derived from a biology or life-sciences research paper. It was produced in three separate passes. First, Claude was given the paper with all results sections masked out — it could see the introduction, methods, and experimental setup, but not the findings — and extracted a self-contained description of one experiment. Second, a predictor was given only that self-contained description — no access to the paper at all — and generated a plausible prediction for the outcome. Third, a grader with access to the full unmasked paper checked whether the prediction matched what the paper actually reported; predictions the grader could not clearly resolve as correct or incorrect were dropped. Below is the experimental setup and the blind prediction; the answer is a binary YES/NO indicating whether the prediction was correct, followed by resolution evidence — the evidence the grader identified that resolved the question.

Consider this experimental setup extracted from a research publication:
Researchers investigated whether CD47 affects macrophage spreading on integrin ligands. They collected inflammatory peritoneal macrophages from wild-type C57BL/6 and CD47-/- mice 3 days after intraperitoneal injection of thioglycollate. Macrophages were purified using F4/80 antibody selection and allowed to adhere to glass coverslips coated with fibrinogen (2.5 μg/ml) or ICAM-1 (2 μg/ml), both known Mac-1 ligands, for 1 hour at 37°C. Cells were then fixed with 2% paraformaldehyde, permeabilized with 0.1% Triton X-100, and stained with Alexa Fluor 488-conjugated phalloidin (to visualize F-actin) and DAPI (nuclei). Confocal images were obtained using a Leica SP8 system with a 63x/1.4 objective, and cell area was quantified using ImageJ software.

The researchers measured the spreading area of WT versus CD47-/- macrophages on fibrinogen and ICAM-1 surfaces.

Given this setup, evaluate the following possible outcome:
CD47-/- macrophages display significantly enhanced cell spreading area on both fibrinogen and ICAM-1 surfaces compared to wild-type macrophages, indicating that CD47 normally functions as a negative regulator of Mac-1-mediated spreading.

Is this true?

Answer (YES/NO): NO